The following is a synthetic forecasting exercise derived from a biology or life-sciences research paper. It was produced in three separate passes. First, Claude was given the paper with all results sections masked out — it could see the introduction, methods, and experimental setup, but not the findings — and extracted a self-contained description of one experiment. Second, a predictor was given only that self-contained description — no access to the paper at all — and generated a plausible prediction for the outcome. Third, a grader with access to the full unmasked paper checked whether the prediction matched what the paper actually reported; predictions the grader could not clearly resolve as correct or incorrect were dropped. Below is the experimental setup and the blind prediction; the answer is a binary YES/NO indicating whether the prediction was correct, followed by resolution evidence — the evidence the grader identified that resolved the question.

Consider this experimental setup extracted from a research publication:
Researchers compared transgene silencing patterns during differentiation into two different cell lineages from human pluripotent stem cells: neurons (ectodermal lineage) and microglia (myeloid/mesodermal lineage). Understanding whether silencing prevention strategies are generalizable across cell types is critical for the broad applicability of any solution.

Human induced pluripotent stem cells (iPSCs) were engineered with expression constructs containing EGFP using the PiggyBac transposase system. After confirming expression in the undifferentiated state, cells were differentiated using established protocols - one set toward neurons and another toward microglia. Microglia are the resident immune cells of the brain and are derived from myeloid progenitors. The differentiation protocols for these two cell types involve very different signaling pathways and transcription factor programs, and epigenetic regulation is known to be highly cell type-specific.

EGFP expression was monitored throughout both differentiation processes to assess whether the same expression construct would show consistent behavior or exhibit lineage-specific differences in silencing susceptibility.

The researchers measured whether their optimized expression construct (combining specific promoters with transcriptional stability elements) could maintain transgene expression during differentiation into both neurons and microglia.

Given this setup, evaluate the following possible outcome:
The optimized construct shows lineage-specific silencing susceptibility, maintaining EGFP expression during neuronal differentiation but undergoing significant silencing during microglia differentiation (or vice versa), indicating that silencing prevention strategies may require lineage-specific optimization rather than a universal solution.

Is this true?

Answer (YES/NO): NO